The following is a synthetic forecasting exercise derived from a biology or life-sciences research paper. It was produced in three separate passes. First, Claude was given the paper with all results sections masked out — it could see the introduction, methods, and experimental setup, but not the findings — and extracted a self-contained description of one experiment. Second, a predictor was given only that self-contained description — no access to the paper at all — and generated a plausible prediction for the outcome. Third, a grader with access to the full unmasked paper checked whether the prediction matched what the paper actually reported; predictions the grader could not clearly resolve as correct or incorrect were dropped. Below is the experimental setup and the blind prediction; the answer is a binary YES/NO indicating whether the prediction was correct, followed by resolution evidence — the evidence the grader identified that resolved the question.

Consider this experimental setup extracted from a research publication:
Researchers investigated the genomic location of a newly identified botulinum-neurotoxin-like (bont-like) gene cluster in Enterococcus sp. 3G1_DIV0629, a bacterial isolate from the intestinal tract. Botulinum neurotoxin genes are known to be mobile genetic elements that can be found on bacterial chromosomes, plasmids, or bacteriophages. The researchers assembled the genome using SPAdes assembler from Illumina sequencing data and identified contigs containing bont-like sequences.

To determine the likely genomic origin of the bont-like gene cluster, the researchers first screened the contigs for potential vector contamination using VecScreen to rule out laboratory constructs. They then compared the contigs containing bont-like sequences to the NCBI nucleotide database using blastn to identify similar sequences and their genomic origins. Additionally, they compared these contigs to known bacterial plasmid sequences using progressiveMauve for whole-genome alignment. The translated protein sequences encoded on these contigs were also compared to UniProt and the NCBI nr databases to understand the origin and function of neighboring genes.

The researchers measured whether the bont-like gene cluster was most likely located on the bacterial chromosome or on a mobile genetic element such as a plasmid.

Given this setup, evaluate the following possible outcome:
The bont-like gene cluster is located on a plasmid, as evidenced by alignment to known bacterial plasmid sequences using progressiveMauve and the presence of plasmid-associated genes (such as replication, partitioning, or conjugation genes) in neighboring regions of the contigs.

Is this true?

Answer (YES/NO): NO